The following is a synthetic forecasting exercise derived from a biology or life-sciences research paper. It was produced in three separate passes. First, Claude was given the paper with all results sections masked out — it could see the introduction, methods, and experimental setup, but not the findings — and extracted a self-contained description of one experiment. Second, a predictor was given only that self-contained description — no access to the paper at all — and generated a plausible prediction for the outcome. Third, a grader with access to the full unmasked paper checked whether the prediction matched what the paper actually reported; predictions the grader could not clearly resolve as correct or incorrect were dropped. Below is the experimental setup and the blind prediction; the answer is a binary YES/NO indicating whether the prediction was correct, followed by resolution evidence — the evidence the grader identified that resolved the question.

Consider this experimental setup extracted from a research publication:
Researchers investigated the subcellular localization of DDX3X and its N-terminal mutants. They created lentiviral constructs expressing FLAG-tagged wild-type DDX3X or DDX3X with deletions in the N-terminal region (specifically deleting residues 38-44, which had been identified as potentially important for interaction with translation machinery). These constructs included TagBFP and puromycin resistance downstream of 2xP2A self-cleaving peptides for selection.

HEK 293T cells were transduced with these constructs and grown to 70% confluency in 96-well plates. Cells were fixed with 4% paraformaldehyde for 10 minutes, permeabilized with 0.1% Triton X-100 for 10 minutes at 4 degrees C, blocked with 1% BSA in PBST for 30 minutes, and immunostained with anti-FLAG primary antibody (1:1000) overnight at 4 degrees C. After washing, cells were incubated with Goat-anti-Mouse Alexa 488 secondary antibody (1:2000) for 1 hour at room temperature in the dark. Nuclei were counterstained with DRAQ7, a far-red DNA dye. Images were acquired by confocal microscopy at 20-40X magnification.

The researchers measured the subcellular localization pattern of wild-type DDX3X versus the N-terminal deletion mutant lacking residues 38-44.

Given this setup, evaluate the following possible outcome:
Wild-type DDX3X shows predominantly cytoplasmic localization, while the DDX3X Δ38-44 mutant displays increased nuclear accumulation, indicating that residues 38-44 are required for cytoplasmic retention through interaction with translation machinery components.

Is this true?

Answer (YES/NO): NO